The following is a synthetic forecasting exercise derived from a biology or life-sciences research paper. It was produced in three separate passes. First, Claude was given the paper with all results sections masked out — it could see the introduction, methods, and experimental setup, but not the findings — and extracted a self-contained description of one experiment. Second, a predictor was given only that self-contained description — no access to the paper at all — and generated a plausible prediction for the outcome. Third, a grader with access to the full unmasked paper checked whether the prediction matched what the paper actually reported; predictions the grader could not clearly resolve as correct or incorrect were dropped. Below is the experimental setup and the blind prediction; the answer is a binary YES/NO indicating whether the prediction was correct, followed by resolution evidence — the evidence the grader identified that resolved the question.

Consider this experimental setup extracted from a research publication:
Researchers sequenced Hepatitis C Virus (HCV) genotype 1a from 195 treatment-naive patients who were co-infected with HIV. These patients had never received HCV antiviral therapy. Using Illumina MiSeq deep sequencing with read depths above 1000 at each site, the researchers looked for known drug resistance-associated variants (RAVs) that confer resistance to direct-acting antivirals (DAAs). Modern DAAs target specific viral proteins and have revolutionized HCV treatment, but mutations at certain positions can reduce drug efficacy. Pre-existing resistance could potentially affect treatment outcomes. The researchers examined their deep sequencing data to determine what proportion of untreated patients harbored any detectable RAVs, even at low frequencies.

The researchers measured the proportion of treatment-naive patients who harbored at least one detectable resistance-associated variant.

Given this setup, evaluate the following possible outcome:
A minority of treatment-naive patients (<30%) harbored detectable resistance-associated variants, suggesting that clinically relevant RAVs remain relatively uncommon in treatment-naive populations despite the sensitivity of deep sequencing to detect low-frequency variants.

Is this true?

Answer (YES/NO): NO